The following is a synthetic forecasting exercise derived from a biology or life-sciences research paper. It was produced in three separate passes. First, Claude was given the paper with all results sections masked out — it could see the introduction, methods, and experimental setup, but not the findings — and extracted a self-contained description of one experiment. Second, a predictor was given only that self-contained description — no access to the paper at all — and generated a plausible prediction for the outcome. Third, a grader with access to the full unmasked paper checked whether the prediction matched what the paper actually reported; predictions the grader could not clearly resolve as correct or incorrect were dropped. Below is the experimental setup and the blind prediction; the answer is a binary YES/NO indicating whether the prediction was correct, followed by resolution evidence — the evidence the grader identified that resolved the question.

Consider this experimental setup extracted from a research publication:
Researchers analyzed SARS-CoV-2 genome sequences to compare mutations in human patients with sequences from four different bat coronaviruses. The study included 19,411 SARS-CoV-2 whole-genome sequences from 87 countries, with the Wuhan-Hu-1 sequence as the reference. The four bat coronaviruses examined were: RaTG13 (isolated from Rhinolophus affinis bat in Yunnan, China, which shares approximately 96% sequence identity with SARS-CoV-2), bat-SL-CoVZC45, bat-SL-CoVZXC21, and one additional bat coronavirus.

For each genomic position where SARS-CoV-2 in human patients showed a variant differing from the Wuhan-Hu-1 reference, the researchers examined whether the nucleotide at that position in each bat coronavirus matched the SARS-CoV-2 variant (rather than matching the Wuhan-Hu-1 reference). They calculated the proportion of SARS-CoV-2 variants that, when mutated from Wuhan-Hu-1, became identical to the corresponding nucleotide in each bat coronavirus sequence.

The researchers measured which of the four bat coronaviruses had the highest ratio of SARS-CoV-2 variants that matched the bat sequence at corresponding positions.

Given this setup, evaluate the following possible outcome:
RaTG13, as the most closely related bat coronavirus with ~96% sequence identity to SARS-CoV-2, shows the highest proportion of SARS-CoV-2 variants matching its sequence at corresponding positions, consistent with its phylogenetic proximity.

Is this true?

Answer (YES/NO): YES